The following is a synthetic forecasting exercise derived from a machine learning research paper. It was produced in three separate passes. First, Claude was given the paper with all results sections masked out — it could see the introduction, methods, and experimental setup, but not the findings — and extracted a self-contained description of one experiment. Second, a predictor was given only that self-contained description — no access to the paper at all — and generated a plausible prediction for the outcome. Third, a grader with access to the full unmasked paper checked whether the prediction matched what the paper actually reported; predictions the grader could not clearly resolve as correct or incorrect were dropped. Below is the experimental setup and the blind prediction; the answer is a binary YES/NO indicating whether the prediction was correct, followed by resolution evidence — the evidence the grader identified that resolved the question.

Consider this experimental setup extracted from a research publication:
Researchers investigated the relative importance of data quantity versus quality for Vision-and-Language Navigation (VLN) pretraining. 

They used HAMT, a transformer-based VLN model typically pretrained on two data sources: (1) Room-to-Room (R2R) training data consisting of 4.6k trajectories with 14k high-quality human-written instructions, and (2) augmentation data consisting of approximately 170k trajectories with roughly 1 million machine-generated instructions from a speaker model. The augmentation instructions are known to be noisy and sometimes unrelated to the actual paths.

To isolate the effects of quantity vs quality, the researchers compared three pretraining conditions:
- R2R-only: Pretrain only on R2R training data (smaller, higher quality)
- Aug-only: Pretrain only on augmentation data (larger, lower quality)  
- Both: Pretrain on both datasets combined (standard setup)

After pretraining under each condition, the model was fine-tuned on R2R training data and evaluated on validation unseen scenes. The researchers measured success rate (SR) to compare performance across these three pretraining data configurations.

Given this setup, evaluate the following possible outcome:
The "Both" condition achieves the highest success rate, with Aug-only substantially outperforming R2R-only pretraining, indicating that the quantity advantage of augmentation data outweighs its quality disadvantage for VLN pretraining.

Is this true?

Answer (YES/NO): NO